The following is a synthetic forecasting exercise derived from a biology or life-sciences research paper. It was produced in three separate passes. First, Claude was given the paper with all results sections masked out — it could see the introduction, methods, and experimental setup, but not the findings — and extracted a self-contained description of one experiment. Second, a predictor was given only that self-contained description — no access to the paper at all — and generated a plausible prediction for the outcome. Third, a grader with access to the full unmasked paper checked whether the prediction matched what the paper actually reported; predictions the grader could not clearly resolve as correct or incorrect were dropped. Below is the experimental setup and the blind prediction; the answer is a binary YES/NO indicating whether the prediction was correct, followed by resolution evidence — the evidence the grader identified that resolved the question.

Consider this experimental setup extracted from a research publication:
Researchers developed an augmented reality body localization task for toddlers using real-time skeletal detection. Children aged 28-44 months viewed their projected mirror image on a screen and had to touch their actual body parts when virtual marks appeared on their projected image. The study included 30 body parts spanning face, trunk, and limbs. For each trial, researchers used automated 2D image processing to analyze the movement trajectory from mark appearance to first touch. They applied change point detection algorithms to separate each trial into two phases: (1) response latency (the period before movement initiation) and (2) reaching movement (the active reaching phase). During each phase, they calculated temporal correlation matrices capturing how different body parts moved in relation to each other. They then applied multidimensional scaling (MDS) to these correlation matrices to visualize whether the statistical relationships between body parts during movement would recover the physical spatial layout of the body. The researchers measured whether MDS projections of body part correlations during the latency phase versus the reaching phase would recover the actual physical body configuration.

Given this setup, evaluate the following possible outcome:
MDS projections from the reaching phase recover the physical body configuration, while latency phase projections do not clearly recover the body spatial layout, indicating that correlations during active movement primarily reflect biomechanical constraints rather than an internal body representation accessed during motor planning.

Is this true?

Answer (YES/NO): NO